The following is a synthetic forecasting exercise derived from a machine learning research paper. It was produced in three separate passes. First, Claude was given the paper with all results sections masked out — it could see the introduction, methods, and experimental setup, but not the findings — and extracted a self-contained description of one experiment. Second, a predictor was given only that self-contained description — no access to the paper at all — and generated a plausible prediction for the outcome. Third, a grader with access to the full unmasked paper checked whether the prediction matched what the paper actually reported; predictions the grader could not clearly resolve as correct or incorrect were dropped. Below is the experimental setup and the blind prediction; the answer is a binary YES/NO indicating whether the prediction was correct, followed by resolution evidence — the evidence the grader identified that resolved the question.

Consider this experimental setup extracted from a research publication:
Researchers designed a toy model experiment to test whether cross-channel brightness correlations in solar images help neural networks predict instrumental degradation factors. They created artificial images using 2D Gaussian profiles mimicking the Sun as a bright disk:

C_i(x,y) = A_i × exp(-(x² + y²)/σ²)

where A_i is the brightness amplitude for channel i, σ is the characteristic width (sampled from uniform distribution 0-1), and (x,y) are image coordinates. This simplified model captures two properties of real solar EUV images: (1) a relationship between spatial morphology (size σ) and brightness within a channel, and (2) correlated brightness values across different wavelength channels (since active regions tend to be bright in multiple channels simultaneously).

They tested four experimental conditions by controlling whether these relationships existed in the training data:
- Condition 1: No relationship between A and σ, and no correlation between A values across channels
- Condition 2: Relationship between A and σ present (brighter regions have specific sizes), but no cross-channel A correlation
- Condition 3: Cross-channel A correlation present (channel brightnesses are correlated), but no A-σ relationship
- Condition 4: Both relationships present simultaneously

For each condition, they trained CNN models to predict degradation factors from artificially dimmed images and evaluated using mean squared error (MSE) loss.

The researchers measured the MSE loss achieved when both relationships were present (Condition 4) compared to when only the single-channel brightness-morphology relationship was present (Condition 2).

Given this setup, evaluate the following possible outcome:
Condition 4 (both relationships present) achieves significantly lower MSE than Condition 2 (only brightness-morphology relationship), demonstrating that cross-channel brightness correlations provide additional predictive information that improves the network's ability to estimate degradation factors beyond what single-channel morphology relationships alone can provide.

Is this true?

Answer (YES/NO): YES